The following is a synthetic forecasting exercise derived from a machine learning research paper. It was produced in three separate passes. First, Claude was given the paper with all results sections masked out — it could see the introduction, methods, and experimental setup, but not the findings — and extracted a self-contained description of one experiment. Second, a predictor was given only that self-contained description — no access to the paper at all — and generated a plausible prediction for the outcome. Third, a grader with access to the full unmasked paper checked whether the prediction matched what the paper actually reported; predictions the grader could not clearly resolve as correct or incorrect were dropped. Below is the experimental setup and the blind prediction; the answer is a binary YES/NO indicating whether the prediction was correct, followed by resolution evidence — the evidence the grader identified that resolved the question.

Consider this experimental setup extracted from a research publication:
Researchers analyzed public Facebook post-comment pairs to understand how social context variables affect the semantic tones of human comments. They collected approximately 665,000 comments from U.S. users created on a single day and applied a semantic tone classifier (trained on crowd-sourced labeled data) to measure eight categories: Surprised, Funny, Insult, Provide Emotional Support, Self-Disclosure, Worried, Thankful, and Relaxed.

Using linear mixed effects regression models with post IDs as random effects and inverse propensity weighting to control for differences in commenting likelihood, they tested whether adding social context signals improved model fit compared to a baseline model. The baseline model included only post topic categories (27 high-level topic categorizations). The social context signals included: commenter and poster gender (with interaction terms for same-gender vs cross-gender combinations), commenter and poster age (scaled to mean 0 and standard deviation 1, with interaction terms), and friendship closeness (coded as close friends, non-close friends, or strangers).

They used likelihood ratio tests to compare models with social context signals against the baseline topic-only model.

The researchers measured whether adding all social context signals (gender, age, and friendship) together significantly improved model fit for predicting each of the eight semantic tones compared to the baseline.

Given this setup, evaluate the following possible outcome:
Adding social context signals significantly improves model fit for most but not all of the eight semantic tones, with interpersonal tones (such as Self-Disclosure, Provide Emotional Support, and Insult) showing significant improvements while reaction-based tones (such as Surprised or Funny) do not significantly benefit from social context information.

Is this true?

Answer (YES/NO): NO